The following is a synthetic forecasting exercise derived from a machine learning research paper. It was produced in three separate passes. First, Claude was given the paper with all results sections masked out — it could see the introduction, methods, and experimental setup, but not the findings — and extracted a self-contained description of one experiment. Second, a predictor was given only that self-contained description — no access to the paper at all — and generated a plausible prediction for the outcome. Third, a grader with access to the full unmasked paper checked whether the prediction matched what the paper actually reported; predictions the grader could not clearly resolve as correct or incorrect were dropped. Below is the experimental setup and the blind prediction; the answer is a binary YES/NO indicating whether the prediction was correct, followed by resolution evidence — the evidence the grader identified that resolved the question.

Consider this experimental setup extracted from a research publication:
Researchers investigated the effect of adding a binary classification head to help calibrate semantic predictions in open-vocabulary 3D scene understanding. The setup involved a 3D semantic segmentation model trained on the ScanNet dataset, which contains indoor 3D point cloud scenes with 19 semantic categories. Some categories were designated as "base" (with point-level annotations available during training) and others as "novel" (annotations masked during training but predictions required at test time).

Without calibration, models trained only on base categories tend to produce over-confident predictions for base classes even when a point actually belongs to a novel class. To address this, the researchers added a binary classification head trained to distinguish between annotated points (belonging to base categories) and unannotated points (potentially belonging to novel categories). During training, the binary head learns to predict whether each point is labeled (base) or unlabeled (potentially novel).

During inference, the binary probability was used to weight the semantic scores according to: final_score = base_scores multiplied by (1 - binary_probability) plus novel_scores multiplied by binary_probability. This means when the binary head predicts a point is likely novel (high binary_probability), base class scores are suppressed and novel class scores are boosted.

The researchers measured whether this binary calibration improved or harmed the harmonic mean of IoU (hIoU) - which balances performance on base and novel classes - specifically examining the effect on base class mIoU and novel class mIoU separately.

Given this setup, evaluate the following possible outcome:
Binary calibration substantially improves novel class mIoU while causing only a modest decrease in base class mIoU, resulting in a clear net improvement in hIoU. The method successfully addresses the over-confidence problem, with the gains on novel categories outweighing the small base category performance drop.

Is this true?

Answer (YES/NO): NO